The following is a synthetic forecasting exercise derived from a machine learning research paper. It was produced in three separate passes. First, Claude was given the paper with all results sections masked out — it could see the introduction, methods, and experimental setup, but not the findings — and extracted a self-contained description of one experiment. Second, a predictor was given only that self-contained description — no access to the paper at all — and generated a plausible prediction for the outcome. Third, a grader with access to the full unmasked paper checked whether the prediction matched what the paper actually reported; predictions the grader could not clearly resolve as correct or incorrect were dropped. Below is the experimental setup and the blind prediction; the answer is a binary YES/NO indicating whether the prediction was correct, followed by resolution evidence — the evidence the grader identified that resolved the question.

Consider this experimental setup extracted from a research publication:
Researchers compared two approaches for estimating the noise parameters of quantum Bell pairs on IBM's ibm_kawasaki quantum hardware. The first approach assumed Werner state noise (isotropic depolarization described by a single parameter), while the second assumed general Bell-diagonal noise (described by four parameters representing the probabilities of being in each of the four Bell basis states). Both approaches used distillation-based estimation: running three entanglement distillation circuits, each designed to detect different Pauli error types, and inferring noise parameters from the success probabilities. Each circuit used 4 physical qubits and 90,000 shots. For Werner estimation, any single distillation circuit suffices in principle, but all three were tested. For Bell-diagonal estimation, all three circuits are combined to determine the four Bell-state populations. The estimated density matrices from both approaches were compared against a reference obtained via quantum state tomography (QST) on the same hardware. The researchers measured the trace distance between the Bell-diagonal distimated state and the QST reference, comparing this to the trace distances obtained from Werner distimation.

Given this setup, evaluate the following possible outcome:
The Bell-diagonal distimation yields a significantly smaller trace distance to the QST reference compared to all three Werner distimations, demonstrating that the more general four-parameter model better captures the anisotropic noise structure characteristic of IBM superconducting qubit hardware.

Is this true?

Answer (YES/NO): YES